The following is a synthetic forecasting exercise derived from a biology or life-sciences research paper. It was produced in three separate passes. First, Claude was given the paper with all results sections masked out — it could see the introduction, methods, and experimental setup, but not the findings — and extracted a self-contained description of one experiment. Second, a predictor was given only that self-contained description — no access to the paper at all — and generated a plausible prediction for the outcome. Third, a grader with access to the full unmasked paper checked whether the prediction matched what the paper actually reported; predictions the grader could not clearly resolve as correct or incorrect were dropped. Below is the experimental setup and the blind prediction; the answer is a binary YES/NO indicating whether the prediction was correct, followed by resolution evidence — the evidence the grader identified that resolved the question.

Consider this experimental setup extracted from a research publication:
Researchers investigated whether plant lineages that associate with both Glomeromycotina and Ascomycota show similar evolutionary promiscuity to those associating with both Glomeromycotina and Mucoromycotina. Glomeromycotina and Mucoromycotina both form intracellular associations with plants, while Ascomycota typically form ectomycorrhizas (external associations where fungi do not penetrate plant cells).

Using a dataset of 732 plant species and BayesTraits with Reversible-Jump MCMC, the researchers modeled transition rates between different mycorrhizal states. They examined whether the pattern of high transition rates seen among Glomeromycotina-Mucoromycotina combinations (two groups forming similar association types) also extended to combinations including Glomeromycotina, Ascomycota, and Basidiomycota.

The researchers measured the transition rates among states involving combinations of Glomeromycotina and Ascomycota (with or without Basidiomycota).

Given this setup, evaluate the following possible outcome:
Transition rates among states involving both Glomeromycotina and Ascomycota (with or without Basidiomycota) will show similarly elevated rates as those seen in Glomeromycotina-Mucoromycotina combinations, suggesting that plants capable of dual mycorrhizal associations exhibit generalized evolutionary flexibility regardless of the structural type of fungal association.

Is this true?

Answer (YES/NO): YES